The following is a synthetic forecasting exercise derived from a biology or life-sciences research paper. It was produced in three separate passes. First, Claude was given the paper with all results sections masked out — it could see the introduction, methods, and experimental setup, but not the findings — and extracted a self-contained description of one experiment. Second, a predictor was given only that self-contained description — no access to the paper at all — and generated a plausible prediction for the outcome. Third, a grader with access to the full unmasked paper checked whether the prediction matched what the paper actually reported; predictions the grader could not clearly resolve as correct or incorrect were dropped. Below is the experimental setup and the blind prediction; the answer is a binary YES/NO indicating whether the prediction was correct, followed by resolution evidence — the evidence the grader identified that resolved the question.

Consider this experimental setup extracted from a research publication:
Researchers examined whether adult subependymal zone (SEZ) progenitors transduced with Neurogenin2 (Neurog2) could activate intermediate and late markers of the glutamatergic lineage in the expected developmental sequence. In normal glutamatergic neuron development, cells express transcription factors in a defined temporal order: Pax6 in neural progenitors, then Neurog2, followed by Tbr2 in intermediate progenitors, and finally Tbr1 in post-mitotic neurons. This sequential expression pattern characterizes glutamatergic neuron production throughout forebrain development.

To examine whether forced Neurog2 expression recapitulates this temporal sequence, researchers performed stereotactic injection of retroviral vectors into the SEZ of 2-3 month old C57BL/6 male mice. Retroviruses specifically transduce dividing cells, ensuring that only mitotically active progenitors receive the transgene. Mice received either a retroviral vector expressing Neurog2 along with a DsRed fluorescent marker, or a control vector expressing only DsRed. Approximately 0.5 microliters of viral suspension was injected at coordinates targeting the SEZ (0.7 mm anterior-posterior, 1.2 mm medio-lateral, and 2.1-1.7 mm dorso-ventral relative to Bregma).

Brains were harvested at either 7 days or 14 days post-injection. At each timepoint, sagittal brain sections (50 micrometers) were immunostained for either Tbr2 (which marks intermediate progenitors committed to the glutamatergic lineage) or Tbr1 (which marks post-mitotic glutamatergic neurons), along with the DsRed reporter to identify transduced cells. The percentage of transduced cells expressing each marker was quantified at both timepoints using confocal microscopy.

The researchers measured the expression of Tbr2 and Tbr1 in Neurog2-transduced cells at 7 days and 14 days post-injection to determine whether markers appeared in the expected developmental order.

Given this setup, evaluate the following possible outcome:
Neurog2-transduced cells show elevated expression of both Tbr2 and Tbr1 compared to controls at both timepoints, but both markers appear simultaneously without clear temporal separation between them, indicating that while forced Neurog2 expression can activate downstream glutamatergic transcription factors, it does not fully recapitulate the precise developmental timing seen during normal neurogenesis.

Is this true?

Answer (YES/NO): NO